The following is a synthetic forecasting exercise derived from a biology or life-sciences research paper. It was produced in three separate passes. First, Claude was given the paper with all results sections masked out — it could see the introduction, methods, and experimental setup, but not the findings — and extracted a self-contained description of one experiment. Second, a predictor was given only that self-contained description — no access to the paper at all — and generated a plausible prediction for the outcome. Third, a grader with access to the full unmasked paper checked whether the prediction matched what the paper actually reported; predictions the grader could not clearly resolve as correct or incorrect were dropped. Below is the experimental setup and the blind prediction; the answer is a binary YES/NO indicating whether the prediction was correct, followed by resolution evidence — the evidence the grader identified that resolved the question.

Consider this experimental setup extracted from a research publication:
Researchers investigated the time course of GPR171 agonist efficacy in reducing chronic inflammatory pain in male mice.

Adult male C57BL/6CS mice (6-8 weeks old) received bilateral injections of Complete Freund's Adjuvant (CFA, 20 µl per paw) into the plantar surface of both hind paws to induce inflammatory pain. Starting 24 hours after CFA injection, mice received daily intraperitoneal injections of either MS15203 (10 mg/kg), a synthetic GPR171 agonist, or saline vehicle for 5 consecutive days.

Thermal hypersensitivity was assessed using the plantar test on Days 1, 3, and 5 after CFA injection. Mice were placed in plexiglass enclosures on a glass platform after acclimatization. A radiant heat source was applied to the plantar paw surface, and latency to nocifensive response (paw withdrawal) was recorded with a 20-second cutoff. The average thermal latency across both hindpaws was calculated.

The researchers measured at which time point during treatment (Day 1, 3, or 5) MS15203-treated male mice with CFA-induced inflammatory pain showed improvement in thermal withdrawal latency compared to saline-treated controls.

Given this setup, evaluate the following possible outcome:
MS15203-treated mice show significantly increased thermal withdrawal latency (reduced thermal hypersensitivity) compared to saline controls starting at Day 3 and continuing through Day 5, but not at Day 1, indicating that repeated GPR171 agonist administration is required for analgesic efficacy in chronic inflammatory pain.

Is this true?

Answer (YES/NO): YES